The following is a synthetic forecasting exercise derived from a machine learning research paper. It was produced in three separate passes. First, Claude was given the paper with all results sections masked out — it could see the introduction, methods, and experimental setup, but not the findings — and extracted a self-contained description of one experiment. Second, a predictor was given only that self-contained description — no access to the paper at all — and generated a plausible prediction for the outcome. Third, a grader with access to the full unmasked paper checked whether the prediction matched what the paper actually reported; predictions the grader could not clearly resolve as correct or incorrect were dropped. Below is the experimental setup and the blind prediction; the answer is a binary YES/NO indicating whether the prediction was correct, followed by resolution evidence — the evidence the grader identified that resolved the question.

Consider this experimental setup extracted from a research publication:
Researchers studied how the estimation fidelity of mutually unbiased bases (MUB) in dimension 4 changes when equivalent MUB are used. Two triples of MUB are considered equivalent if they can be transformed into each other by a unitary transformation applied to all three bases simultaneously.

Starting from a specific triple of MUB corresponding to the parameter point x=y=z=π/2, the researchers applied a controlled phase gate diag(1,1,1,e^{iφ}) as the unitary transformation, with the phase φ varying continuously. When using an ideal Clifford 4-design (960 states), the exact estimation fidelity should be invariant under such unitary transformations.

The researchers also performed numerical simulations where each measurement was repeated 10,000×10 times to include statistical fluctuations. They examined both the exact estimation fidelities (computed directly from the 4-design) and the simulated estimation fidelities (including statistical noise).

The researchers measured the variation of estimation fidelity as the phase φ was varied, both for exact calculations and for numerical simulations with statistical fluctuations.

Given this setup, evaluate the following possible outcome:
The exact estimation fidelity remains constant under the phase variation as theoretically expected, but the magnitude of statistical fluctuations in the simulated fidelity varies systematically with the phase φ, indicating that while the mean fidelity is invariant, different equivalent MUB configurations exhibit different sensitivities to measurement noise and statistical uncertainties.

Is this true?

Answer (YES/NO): NO